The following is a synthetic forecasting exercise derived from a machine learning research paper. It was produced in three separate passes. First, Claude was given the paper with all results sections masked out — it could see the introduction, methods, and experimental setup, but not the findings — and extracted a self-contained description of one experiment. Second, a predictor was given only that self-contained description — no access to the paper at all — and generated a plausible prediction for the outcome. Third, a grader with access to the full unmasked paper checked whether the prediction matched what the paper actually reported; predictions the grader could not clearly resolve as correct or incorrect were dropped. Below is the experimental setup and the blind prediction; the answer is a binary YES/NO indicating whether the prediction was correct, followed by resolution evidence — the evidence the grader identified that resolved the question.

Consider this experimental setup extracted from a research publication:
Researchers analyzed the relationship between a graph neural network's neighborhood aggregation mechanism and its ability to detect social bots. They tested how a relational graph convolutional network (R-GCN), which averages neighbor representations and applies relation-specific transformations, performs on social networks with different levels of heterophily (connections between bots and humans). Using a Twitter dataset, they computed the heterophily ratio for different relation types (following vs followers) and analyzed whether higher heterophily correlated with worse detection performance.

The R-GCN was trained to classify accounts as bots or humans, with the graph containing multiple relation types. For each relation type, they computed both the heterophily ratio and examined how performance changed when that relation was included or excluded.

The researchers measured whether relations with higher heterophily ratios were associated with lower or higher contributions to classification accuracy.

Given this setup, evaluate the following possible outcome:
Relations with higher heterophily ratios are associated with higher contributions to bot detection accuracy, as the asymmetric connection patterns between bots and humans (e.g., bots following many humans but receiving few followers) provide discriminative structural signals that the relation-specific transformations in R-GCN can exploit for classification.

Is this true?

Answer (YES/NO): NO